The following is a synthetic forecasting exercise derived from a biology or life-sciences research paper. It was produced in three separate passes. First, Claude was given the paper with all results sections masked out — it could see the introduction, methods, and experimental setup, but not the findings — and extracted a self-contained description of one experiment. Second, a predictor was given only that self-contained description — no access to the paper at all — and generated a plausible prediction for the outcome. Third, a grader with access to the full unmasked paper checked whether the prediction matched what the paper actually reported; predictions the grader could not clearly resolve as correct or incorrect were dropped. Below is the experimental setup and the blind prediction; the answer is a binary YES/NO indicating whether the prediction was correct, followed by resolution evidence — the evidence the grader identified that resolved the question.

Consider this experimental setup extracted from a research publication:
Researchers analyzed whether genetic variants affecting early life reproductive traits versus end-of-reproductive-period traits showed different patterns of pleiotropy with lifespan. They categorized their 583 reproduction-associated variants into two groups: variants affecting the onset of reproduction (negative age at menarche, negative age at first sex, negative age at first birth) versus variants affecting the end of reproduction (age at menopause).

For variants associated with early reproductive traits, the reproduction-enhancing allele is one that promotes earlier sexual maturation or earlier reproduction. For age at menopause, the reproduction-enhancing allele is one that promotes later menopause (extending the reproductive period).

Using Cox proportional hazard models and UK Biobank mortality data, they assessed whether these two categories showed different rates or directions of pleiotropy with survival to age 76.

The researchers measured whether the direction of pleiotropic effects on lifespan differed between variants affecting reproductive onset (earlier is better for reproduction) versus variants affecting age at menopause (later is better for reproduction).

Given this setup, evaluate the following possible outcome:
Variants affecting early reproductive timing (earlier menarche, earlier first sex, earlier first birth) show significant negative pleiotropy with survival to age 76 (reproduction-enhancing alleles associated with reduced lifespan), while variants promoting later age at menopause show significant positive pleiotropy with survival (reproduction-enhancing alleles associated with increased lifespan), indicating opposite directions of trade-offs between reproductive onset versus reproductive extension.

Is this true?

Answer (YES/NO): NO